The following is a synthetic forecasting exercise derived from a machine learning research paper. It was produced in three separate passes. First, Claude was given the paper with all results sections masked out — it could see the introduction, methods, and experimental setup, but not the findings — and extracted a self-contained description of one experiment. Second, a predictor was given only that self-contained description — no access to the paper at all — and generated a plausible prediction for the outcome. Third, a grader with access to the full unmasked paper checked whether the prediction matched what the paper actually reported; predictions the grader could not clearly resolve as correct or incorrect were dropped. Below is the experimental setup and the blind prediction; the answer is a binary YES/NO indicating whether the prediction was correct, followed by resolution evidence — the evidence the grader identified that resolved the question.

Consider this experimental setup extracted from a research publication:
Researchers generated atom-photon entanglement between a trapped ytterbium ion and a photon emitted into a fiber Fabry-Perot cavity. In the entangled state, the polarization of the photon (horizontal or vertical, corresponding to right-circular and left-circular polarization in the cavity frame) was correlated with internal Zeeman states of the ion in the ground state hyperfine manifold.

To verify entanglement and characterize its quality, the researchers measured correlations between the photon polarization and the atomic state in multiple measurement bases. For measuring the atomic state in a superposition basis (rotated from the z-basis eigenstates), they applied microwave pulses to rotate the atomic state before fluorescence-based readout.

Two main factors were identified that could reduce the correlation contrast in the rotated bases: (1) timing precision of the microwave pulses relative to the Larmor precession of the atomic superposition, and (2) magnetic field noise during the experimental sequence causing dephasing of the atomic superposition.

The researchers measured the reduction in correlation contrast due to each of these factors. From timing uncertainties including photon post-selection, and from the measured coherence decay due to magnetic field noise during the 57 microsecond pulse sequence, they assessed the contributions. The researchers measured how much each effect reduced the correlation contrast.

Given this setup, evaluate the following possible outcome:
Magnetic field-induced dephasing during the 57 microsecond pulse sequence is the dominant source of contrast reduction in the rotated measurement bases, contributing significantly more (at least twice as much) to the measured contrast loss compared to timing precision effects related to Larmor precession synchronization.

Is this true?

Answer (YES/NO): NO